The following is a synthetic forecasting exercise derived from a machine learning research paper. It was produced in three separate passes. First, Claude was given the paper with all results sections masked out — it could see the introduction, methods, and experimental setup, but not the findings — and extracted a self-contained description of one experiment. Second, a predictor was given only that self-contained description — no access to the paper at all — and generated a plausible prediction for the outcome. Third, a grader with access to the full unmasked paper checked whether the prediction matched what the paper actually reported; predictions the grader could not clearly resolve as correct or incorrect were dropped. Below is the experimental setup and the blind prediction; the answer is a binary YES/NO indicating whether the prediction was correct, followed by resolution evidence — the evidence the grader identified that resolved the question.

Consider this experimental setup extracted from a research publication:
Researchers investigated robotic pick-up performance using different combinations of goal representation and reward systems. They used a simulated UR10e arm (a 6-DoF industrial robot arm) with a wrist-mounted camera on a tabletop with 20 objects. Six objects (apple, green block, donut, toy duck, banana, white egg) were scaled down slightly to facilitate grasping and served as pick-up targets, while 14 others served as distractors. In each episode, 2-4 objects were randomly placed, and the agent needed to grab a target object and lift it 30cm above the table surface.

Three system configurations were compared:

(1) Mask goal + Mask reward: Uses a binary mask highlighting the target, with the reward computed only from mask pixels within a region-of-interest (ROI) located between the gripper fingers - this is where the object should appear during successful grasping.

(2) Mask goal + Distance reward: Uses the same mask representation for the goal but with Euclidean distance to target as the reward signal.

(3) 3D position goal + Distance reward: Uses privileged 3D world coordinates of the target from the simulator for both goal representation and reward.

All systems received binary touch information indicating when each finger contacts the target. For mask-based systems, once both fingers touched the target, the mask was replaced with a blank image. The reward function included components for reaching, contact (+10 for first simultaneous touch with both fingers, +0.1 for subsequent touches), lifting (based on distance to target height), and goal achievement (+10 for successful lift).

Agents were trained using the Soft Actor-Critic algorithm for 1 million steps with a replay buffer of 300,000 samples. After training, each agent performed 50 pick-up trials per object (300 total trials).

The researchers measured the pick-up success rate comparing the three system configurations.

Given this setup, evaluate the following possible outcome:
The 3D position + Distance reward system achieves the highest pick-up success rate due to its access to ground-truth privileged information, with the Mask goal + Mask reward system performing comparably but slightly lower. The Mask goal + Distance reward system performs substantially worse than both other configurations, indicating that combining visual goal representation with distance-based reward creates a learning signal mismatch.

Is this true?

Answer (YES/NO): NO